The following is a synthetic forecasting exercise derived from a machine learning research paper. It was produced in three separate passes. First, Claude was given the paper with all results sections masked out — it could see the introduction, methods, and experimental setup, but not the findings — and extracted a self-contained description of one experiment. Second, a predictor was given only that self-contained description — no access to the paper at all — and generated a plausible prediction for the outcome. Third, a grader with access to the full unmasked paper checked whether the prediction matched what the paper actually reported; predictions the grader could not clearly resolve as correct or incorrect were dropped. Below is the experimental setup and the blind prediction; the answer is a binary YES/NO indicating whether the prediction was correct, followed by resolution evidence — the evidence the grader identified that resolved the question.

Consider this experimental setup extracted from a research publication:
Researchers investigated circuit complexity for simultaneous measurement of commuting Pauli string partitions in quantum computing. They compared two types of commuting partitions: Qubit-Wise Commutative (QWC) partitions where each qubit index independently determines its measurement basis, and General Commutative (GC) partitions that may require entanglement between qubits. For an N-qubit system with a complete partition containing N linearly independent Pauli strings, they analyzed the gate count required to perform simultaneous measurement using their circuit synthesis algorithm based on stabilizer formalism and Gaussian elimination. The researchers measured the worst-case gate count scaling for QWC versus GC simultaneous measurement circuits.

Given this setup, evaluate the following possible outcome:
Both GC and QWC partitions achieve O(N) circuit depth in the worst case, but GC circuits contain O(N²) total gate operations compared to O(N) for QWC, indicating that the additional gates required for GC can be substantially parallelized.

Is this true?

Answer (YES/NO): NO